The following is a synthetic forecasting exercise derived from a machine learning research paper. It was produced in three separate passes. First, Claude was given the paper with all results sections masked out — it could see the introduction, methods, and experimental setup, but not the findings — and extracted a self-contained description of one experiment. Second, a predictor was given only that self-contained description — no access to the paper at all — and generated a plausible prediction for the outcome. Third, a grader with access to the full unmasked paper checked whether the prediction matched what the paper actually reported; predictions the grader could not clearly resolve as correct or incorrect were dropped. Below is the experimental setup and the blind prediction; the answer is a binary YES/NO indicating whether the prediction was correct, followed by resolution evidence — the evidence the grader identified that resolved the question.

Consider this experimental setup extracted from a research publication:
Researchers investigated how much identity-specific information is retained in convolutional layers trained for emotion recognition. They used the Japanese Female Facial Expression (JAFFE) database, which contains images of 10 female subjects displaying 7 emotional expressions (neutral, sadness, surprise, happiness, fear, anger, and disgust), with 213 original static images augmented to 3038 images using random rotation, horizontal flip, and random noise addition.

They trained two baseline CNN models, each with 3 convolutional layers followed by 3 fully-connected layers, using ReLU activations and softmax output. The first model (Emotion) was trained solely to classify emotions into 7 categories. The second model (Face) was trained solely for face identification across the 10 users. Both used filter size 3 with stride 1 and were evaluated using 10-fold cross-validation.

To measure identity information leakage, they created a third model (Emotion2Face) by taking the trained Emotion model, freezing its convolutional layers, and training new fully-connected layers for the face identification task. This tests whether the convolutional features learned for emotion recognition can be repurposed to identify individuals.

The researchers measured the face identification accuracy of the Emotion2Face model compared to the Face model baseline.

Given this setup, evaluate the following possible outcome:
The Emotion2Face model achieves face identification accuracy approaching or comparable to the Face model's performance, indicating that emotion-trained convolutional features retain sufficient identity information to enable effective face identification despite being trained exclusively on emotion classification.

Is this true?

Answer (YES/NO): YES